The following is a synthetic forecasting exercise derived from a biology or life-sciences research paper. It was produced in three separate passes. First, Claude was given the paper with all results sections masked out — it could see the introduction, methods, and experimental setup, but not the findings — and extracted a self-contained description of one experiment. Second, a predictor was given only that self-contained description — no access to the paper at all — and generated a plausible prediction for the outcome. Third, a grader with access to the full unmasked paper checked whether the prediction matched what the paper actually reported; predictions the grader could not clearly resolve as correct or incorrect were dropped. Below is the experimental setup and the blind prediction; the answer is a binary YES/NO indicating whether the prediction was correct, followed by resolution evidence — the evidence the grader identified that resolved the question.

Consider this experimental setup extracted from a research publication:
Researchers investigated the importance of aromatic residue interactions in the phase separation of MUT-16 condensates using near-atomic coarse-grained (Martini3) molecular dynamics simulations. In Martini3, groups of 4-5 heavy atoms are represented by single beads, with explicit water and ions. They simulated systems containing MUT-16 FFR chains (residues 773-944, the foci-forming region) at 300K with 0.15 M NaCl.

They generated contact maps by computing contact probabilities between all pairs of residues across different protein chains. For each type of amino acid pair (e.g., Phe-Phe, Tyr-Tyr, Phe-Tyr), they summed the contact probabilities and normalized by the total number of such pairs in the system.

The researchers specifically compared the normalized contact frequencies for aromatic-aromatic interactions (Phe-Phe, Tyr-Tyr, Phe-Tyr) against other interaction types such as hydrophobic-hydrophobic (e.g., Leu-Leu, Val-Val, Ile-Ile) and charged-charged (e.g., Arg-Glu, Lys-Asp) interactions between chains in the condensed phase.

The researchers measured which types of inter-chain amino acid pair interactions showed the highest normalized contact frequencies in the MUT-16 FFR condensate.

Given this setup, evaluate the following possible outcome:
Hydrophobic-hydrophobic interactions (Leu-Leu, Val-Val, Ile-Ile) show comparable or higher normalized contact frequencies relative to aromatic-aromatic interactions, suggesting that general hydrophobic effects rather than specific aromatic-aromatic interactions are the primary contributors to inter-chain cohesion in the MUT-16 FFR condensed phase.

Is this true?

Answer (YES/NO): NO